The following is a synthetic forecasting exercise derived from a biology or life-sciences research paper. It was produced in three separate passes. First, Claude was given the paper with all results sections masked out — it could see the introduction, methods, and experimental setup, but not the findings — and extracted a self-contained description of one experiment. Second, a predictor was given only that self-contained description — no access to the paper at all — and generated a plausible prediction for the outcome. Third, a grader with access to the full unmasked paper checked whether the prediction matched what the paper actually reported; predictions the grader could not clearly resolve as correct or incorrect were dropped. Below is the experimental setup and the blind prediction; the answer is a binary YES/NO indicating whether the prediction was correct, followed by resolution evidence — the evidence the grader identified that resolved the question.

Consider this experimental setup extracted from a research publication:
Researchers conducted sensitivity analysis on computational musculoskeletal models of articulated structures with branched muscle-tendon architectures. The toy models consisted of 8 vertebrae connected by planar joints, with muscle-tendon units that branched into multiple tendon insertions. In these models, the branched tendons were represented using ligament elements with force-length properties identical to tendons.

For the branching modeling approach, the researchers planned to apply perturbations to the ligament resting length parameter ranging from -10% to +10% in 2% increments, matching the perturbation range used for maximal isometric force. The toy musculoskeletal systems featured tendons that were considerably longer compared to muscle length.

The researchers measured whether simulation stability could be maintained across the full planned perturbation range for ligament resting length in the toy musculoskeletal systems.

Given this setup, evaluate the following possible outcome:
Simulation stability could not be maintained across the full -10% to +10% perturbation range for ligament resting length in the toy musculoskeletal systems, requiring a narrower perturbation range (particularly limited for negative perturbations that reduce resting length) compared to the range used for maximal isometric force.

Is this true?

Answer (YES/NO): YES